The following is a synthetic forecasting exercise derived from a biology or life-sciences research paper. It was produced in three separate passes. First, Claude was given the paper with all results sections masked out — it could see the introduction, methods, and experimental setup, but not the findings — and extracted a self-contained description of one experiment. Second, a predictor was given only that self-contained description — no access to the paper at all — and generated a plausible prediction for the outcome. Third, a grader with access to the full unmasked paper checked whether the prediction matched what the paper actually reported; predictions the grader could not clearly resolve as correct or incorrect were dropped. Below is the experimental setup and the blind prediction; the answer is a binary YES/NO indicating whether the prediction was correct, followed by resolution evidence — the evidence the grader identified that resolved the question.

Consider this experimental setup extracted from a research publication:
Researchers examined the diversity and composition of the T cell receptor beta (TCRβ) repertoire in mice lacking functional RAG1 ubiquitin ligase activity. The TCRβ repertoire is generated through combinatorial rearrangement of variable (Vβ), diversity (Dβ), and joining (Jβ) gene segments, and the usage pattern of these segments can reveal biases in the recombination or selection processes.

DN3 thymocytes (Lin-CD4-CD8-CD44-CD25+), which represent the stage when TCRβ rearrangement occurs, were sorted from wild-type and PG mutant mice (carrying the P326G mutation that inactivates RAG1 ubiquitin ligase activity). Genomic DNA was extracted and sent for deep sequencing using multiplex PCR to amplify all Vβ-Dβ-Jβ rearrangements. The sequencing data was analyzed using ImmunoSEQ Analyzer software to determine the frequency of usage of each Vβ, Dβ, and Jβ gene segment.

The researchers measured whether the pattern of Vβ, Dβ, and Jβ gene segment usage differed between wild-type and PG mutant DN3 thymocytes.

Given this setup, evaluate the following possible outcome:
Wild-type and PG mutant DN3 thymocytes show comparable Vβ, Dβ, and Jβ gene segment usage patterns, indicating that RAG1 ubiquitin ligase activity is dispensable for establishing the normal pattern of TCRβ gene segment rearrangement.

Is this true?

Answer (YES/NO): NO